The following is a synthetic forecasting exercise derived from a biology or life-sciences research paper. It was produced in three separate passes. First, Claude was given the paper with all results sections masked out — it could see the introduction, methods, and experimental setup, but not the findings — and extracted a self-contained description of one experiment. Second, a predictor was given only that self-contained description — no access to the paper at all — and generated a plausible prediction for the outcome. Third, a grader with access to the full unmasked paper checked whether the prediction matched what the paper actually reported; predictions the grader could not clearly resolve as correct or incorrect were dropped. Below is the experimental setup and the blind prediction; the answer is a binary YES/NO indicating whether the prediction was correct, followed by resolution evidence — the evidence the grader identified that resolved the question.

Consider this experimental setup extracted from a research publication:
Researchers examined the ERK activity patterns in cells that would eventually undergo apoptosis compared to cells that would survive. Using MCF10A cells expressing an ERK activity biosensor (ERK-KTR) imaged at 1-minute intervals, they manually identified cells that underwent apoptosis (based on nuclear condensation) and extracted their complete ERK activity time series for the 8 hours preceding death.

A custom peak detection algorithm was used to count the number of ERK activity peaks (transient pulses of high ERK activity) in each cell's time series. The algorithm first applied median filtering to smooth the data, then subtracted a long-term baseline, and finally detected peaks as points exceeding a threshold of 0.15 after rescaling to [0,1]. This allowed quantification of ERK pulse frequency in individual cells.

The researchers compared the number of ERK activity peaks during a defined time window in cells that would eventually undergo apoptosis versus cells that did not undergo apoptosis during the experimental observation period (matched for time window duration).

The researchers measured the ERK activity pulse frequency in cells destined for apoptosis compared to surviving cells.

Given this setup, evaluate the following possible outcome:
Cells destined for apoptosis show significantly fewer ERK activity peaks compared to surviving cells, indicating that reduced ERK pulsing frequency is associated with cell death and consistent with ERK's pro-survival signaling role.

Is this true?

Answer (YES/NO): YES